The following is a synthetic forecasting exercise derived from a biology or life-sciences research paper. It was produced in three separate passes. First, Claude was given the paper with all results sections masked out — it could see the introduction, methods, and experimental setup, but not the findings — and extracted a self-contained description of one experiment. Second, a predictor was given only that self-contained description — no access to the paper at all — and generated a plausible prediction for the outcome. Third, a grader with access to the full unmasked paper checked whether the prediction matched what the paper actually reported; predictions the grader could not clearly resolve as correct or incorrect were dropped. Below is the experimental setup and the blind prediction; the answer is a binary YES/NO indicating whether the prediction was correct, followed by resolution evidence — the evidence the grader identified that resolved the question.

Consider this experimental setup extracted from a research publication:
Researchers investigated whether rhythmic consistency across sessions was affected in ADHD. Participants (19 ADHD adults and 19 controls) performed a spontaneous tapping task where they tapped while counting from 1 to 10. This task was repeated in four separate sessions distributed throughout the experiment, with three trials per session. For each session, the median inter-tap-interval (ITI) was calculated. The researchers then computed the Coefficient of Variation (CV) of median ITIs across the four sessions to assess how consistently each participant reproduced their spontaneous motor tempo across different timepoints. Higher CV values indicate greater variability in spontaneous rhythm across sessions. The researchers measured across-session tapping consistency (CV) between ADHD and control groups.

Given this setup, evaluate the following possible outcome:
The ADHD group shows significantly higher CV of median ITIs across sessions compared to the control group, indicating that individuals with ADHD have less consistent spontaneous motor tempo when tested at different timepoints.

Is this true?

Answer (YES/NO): NO